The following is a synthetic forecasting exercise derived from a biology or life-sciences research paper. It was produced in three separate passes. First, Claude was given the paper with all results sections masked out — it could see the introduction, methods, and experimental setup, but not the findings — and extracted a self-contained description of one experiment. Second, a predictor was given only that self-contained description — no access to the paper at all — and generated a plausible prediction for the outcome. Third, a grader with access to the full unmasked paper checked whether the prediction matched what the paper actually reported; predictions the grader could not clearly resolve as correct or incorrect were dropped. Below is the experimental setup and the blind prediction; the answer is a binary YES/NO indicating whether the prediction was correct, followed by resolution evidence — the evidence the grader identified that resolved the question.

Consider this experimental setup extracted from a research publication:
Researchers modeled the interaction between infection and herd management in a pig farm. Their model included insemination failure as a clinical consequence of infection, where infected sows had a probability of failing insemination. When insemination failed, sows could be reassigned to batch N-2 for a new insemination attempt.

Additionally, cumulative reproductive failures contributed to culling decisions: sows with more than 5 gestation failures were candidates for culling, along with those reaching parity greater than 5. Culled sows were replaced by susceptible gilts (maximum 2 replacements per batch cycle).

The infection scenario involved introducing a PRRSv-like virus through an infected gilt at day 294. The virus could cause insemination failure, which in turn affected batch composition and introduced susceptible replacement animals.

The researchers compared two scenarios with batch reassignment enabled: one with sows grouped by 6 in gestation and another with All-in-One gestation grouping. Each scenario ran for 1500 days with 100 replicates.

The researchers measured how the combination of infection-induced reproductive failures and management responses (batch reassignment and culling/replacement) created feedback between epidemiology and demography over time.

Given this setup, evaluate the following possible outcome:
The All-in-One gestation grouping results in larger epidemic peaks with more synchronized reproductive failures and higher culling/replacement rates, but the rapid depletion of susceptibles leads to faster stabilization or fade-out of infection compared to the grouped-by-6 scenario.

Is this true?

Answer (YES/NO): NO